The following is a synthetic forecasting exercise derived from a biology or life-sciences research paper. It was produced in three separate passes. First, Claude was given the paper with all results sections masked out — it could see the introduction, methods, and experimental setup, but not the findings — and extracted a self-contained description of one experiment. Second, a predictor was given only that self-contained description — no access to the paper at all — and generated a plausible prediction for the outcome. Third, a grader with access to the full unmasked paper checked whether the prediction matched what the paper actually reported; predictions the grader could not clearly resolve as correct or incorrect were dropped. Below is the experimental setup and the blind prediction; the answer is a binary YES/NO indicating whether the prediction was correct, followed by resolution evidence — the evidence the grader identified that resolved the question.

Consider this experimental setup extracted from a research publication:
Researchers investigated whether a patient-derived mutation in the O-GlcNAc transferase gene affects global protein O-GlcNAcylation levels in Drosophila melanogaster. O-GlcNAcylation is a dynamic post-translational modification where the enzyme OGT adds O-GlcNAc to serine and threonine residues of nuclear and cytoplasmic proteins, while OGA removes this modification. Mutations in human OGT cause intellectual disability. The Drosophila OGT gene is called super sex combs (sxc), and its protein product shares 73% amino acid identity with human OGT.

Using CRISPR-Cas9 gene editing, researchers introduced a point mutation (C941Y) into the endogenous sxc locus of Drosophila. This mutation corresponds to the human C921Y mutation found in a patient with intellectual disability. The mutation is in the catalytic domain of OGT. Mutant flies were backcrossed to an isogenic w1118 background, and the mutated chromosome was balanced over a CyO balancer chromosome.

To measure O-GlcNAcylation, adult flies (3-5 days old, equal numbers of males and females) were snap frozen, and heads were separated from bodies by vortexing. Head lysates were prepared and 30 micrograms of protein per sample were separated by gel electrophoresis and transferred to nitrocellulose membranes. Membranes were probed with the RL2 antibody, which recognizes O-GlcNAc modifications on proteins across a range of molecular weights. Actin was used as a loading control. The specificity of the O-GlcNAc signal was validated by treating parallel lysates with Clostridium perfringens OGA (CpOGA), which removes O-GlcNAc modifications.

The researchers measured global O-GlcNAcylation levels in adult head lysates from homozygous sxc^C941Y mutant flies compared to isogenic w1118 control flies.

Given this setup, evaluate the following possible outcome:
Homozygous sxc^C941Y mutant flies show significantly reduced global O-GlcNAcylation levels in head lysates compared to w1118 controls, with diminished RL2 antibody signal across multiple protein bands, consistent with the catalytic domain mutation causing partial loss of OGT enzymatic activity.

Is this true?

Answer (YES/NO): YES